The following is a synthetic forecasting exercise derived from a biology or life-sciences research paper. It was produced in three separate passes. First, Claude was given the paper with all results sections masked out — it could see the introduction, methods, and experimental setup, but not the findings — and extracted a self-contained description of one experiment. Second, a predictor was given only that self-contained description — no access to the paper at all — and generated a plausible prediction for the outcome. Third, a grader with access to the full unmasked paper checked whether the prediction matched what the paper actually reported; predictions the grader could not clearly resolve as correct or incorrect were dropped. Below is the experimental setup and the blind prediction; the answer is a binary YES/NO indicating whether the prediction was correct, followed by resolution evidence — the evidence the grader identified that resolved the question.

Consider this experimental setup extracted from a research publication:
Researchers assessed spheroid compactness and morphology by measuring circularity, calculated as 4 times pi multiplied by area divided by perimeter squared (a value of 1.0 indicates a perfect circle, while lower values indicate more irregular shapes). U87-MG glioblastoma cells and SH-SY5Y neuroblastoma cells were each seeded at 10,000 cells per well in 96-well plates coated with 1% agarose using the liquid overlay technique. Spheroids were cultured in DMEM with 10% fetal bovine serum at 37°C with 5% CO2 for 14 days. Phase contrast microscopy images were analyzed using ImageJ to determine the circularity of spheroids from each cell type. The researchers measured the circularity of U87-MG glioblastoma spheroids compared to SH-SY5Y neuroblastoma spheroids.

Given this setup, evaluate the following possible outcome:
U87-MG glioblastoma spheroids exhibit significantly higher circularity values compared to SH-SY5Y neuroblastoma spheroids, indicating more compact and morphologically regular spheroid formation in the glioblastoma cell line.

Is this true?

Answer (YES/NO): YES